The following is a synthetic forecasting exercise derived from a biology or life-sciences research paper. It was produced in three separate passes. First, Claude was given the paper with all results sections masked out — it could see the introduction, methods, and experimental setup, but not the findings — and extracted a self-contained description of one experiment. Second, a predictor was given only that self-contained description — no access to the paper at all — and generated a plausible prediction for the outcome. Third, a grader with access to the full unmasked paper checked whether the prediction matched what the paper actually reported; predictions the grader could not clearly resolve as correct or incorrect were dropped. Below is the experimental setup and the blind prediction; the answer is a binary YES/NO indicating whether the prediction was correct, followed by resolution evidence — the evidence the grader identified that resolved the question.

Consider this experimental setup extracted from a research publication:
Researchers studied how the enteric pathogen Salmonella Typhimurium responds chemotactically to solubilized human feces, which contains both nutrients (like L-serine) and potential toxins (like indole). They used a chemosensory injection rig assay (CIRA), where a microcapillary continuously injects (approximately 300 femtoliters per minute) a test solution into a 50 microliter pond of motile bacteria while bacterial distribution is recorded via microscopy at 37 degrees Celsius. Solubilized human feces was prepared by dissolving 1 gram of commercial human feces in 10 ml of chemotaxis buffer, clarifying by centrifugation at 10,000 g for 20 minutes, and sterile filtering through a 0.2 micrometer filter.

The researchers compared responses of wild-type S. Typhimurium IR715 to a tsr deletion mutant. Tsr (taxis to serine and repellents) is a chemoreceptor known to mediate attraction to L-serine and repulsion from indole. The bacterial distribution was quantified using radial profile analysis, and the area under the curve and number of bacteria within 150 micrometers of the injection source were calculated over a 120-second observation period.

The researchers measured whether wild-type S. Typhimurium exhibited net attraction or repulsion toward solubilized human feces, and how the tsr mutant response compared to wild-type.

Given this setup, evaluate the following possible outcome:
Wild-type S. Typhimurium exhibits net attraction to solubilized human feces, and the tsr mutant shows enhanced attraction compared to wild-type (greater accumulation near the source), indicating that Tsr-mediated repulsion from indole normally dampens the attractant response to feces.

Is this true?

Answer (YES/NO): NO